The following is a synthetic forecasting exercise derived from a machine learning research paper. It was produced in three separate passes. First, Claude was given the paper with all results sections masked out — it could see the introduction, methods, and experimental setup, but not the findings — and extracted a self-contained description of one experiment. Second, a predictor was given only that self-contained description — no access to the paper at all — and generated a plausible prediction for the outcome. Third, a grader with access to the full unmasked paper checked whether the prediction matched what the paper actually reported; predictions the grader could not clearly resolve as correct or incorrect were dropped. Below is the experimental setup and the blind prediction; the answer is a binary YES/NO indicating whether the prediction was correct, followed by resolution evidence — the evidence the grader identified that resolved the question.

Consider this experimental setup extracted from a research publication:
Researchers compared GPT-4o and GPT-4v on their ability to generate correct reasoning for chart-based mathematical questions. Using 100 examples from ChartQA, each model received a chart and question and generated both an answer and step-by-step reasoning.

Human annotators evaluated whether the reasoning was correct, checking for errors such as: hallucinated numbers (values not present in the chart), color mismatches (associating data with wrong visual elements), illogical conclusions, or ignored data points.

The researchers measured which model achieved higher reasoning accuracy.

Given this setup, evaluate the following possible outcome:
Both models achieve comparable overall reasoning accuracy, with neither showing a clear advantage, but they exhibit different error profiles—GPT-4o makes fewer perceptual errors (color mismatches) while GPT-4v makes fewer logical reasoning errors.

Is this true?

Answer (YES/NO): NO